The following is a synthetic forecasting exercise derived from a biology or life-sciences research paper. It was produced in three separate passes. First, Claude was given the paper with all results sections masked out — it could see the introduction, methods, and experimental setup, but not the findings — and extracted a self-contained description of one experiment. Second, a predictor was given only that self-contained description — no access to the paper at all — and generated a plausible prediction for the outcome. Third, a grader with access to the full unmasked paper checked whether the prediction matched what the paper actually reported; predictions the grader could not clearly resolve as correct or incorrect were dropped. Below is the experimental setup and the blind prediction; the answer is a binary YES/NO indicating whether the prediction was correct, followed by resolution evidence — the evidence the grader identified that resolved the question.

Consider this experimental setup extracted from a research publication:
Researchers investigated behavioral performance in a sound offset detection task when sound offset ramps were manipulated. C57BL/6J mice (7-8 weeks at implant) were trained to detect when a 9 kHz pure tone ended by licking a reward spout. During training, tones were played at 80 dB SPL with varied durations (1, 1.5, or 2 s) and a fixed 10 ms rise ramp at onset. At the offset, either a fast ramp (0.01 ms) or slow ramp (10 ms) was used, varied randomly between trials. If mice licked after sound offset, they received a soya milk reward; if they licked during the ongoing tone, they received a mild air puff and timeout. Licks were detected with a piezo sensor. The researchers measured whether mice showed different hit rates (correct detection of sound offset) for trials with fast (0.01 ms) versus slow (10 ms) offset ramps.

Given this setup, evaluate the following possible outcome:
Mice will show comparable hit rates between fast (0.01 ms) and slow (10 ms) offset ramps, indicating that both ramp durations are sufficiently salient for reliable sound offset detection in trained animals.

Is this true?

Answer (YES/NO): NO